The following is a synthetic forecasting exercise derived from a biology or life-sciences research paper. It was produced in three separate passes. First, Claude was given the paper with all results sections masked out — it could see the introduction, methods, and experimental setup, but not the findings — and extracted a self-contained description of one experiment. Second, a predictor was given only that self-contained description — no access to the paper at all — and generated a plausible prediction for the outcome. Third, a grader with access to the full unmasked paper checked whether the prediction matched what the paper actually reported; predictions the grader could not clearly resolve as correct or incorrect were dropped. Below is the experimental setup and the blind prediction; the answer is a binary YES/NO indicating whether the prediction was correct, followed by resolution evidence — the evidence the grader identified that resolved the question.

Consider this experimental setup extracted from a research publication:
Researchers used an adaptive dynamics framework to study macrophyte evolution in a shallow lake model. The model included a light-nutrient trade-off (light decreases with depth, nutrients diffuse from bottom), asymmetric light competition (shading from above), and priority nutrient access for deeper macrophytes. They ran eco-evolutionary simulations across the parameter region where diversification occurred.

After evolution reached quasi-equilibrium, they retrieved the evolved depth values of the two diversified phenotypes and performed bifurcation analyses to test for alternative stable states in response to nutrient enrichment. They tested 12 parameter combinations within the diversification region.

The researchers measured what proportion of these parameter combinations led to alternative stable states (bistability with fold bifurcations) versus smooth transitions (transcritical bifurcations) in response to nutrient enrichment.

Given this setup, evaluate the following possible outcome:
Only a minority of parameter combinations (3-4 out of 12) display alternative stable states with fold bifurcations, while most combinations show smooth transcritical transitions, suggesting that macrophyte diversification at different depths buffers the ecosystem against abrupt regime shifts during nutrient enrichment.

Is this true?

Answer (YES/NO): YES